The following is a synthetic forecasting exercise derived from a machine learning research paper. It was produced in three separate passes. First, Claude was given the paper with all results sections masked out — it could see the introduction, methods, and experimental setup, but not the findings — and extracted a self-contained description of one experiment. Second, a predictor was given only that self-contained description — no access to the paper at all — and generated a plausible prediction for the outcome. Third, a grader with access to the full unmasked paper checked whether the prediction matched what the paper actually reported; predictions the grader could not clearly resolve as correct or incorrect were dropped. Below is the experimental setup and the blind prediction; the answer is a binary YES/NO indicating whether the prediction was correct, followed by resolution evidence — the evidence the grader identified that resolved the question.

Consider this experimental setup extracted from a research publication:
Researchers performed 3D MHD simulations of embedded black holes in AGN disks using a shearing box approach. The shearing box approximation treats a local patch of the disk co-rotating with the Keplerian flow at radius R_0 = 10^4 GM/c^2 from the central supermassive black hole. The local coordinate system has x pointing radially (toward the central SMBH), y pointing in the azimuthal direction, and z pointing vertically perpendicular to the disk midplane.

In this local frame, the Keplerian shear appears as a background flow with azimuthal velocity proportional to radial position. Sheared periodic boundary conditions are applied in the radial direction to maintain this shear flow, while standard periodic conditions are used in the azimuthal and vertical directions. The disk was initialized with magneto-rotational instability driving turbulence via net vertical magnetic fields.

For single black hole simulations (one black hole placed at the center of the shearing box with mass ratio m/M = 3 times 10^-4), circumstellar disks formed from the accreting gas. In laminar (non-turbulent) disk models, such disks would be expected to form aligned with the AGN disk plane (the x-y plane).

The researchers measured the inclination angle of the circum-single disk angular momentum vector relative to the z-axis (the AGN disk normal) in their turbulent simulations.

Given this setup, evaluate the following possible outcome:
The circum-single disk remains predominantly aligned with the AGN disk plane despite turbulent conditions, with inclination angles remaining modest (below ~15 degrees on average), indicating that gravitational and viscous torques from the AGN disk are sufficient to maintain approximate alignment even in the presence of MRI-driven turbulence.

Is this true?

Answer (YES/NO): NO